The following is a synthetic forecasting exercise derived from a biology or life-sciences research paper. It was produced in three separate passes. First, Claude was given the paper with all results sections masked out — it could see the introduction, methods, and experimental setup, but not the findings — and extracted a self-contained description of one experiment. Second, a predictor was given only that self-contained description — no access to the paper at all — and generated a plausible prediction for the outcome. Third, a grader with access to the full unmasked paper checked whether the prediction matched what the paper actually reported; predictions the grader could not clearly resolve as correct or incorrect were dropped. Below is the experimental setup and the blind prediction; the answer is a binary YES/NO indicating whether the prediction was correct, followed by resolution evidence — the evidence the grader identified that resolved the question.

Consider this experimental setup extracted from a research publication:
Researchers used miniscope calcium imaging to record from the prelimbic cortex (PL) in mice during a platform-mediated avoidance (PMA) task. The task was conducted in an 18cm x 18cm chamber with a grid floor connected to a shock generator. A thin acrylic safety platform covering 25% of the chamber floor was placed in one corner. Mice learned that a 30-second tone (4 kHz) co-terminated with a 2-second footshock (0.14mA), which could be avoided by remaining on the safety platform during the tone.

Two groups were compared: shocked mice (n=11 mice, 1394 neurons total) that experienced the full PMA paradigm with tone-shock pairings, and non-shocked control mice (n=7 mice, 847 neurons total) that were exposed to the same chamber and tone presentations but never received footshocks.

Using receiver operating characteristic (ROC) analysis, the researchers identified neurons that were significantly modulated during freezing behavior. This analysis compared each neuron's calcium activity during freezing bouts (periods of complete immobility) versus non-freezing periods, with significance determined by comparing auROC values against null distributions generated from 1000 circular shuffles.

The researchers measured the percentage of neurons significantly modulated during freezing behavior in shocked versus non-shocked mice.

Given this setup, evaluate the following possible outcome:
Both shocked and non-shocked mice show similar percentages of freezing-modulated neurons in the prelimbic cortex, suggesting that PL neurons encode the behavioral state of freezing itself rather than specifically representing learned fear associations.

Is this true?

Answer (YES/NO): YES